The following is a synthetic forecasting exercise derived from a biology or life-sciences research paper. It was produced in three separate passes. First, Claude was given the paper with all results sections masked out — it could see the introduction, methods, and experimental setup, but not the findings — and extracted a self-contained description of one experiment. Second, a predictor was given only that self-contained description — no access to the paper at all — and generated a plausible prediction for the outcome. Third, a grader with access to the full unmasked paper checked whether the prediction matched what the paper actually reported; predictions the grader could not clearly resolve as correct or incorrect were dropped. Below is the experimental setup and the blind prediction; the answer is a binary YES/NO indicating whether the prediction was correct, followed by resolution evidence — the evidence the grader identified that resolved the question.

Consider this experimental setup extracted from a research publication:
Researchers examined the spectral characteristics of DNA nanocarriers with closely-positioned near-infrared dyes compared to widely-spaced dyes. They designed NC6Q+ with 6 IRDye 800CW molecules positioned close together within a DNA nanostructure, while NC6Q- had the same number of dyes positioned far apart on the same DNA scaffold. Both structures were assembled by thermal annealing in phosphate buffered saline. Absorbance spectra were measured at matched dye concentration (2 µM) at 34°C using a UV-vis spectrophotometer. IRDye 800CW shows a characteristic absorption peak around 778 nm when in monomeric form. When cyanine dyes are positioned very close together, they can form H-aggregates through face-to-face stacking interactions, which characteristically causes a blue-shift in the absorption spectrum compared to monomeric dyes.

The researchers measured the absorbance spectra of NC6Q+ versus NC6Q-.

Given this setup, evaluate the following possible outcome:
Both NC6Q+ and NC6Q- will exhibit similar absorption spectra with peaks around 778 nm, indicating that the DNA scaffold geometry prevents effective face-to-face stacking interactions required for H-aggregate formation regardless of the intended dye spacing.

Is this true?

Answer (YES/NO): NO